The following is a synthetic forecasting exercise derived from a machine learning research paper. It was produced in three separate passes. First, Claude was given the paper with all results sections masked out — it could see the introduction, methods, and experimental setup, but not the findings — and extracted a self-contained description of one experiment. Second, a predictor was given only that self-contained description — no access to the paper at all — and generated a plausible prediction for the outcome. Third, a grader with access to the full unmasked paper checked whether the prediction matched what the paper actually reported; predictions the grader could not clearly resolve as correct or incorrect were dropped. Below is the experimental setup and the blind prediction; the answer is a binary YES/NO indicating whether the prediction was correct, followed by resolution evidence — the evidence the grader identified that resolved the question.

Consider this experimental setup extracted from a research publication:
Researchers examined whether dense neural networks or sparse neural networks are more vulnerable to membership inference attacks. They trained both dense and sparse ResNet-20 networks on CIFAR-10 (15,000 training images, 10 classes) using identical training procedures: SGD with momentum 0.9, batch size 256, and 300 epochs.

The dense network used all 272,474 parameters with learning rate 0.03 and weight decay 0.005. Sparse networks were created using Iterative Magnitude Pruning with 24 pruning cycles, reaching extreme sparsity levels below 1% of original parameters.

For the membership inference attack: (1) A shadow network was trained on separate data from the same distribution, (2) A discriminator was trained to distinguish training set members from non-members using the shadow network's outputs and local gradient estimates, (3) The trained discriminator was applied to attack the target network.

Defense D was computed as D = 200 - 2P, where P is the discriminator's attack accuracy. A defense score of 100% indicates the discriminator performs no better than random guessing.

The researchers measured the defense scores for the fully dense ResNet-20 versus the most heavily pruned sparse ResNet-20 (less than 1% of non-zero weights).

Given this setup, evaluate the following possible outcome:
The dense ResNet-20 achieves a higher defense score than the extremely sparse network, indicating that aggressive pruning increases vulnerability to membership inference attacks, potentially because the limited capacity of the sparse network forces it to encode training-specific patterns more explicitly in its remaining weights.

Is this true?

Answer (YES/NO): NO